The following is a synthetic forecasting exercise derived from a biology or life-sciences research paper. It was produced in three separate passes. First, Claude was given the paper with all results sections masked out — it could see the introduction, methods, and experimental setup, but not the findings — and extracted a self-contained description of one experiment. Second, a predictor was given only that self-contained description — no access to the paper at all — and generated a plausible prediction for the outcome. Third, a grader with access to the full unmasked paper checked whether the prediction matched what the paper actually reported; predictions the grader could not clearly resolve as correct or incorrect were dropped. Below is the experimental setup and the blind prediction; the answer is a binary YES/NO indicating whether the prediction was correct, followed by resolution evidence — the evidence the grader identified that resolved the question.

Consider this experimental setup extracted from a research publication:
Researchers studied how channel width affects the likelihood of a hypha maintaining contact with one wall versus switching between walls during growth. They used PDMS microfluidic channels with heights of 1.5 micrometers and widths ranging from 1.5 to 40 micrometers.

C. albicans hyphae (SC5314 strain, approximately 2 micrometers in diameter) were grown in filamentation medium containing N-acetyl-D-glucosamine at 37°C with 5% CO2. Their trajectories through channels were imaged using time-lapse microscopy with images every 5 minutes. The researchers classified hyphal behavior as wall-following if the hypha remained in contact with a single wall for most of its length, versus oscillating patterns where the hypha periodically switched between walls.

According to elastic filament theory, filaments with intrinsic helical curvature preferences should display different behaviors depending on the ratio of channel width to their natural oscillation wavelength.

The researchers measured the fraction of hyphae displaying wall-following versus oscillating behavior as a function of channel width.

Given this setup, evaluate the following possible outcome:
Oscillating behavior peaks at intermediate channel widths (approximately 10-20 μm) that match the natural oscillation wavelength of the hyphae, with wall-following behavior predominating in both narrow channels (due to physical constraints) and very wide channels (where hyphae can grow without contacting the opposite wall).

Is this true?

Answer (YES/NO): NO